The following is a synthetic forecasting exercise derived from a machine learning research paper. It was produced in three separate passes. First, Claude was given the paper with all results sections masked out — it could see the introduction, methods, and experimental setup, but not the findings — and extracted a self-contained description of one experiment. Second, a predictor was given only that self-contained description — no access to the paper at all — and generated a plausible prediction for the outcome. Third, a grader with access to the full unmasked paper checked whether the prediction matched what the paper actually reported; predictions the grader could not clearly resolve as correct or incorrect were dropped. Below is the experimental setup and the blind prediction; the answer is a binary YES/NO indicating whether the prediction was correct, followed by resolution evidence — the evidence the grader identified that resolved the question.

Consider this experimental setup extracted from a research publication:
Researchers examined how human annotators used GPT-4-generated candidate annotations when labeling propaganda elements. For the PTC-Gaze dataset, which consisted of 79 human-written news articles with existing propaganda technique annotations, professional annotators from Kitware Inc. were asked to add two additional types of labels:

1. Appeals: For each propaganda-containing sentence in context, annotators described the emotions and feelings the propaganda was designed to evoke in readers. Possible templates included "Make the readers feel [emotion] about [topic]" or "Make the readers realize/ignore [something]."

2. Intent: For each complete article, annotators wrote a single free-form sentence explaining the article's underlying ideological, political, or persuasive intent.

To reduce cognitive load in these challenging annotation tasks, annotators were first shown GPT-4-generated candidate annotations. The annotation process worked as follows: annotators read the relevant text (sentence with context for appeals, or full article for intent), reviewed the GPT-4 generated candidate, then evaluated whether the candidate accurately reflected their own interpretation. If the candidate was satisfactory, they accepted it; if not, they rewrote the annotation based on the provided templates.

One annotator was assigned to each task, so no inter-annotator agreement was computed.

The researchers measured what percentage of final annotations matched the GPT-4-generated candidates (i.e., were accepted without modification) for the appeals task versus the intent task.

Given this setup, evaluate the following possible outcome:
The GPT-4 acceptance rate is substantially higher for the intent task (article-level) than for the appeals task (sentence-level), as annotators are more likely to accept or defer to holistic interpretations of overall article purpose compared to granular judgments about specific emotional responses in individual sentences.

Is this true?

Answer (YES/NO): NO